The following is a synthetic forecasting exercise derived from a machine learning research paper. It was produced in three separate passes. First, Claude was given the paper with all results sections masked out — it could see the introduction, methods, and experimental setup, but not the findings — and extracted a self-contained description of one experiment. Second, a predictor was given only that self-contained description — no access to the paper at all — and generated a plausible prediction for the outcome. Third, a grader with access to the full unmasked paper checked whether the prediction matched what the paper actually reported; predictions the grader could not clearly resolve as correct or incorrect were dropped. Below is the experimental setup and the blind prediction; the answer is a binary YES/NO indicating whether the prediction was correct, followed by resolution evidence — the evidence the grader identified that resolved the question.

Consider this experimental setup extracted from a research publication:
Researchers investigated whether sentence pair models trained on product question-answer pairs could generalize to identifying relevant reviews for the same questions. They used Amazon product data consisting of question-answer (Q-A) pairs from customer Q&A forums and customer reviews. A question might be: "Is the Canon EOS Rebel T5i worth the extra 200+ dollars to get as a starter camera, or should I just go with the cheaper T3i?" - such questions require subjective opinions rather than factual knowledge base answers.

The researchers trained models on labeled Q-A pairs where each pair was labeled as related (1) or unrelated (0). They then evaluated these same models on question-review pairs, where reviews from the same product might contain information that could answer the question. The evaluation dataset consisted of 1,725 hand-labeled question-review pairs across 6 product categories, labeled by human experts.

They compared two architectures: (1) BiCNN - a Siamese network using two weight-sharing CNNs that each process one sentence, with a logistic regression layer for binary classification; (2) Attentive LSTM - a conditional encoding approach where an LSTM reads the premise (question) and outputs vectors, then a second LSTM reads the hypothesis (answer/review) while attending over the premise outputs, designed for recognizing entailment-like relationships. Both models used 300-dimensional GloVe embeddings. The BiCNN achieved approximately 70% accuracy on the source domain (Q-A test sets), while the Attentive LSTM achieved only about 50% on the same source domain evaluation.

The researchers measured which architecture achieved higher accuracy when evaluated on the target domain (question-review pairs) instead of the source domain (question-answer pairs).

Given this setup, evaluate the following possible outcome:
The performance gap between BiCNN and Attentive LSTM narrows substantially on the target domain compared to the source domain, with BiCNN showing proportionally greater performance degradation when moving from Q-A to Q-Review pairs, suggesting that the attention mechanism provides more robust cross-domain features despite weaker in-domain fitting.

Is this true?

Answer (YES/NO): NO